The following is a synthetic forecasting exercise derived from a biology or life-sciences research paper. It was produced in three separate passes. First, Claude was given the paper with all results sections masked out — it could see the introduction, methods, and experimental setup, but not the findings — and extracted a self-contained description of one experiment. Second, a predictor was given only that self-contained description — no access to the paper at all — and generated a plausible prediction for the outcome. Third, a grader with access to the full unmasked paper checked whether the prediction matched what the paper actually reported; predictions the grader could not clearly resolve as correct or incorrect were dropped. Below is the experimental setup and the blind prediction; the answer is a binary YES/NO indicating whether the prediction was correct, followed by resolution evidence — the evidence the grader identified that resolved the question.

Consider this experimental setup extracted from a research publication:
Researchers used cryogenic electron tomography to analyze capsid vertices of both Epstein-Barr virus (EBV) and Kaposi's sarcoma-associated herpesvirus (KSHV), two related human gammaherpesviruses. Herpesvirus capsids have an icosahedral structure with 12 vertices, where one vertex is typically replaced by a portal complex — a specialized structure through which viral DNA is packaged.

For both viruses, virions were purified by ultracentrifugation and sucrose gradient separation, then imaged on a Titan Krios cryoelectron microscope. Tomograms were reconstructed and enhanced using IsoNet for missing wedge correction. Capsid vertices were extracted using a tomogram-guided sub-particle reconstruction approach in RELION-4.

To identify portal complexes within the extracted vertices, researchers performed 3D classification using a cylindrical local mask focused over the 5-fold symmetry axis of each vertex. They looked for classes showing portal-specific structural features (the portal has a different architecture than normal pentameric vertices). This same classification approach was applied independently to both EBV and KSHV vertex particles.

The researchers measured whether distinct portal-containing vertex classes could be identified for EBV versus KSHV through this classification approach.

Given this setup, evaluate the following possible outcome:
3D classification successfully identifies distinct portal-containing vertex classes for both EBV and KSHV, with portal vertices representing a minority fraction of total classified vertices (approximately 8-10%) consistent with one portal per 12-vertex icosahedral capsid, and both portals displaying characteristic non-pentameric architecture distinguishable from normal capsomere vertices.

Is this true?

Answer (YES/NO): NO